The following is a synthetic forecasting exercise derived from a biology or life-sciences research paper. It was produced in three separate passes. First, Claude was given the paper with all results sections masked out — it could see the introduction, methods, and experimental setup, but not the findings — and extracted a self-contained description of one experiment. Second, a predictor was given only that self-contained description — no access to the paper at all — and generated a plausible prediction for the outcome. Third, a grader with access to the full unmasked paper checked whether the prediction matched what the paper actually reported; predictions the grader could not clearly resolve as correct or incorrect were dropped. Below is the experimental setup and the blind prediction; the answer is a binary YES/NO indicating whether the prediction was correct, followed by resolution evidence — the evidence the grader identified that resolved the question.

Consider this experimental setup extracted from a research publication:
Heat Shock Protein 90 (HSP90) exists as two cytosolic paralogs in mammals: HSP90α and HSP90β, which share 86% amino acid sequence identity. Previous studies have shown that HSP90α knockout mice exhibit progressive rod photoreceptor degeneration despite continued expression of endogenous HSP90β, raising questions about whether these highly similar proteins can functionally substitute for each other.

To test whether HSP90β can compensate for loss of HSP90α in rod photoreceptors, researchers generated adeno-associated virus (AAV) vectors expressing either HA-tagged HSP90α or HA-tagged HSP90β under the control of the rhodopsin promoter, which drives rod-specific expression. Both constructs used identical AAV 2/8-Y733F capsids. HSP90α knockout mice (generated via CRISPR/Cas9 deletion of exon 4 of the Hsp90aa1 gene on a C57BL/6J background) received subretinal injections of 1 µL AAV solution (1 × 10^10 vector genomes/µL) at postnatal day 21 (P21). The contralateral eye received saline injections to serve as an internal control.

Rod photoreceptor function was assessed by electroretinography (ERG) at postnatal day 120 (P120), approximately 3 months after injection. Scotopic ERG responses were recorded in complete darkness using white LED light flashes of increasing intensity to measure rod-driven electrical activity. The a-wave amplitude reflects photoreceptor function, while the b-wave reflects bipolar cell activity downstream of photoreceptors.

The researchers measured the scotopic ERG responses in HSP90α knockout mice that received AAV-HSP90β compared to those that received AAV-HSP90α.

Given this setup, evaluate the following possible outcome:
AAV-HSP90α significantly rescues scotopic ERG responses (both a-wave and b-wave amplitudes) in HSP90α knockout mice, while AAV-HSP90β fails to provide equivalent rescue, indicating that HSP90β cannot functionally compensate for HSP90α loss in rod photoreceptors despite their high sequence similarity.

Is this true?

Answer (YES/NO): YES